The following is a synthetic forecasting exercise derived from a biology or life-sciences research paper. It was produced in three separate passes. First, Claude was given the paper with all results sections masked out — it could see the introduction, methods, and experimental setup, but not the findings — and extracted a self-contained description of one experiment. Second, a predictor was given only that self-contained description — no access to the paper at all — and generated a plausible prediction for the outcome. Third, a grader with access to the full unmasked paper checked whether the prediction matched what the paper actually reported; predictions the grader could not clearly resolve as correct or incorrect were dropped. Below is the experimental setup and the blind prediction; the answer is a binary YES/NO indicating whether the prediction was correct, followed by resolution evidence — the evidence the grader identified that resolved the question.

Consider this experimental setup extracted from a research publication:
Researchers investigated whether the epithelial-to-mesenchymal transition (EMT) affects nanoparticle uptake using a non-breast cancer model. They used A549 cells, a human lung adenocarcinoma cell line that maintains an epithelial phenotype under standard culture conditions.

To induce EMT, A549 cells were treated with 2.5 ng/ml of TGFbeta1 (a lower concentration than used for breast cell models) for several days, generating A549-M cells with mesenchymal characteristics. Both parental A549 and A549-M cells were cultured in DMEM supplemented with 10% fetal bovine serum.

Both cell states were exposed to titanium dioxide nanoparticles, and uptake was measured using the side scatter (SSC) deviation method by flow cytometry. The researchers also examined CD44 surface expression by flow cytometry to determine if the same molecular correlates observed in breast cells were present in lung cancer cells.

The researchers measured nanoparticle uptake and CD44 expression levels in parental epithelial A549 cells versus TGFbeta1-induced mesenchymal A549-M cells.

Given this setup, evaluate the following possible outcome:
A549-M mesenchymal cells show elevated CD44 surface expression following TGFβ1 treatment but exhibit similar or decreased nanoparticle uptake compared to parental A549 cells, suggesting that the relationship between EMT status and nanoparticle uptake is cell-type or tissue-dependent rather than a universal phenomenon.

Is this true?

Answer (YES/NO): NO